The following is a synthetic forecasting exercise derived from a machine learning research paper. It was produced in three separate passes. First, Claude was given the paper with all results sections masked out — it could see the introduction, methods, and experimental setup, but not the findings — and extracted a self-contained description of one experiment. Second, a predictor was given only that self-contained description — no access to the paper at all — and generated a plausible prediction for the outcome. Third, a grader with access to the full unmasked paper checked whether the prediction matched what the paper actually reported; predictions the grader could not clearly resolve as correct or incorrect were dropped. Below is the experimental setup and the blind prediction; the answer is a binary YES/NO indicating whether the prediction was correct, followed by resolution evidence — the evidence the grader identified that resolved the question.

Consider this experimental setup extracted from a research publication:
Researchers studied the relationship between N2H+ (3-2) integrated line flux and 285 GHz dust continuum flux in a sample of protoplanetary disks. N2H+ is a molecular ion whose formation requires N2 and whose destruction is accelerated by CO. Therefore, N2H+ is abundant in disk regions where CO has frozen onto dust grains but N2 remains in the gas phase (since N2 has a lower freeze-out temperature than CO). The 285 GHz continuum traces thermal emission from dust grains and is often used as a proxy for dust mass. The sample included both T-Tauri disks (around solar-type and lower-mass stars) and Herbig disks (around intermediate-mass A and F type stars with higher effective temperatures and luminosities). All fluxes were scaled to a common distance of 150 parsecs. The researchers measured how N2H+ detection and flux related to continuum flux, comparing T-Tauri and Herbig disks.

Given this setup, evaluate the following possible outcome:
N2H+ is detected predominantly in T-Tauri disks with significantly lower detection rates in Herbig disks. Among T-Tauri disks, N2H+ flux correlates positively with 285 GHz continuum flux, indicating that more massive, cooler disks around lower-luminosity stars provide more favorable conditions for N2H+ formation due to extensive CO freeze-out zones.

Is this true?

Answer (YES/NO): NO